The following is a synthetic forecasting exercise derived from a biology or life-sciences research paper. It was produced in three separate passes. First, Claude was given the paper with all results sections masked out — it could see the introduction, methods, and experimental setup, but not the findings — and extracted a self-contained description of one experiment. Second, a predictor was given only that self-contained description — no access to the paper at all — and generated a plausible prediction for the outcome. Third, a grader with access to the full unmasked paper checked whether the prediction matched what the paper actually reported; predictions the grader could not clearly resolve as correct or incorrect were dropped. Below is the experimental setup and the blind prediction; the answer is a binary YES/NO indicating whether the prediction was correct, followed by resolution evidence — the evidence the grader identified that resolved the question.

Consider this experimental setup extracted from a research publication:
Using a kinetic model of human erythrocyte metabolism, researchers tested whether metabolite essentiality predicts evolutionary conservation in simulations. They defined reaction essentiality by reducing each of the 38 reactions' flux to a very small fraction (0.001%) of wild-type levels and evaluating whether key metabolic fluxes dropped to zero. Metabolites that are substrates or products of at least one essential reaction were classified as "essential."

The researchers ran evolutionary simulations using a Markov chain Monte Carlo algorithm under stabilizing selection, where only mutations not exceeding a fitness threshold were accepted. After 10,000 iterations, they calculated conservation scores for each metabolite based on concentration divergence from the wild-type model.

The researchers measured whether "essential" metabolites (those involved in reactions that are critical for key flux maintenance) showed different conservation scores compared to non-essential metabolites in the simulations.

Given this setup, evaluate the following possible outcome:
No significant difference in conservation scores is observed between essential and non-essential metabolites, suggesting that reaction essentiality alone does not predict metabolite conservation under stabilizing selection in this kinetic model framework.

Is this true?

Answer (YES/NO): NO